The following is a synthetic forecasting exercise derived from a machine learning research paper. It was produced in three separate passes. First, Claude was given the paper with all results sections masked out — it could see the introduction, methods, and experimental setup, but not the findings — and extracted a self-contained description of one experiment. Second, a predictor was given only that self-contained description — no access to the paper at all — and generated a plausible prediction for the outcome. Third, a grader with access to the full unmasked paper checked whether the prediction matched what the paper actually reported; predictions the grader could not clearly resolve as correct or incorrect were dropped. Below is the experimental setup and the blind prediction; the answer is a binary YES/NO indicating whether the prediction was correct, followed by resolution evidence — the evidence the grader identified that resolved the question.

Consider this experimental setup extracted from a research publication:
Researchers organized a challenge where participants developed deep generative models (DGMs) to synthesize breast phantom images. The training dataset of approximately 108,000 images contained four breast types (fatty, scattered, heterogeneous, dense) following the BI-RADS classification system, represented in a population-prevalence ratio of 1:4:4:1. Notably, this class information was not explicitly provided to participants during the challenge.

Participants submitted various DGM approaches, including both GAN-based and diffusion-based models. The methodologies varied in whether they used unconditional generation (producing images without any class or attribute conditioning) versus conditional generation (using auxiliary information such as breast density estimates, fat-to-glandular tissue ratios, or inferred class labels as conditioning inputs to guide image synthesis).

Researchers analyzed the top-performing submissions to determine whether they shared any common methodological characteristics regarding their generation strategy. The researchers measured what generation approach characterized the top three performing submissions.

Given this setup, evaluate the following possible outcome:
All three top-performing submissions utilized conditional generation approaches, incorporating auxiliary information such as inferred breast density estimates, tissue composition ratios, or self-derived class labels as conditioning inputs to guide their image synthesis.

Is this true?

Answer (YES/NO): YES